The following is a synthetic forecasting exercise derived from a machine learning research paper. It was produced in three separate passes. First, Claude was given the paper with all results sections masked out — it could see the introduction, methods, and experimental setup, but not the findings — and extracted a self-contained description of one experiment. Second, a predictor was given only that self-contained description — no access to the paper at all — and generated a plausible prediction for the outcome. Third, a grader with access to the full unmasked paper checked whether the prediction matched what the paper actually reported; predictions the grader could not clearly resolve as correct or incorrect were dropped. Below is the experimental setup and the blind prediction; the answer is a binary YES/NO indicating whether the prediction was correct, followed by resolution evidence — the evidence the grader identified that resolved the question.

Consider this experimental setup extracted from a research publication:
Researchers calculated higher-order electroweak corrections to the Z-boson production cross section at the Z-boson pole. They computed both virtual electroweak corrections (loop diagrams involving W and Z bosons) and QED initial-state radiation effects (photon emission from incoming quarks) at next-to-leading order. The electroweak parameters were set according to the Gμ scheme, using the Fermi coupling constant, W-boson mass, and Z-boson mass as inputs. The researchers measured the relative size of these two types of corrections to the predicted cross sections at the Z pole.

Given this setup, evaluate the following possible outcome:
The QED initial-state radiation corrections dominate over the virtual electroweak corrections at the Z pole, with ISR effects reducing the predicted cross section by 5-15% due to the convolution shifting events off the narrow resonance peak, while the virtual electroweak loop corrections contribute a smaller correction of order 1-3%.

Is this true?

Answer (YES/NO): NO